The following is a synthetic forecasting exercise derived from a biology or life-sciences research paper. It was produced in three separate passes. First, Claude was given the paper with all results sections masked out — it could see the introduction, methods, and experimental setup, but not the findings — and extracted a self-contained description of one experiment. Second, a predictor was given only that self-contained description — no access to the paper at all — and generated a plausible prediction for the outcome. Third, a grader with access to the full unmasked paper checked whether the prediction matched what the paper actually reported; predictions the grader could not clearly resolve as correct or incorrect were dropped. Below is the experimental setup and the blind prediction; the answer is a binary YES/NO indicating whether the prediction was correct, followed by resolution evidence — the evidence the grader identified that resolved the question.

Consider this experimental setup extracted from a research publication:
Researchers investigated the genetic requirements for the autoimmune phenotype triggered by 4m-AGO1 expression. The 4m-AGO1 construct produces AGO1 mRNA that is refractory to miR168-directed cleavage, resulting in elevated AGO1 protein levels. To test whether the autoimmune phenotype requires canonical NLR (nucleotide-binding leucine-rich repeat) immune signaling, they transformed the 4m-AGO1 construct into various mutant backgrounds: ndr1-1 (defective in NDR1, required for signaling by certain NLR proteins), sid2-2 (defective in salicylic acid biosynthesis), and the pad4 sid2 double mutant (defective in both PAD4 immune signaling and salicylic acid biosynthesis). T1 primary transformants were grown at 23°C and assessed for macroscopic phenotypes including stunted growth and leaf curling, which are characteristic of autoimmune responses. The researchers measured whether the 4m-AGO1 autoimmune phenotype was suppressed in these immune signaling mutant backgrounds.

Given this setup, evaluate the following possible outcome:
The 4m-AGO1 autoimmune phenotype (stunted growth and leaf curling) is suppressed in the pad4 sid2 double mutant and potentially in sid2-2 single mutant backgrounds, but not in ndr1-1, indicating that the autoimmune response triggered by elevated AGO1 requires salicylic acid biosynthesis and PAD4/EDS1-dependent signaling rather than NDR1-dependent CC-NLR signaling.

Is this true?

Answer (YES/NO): NO